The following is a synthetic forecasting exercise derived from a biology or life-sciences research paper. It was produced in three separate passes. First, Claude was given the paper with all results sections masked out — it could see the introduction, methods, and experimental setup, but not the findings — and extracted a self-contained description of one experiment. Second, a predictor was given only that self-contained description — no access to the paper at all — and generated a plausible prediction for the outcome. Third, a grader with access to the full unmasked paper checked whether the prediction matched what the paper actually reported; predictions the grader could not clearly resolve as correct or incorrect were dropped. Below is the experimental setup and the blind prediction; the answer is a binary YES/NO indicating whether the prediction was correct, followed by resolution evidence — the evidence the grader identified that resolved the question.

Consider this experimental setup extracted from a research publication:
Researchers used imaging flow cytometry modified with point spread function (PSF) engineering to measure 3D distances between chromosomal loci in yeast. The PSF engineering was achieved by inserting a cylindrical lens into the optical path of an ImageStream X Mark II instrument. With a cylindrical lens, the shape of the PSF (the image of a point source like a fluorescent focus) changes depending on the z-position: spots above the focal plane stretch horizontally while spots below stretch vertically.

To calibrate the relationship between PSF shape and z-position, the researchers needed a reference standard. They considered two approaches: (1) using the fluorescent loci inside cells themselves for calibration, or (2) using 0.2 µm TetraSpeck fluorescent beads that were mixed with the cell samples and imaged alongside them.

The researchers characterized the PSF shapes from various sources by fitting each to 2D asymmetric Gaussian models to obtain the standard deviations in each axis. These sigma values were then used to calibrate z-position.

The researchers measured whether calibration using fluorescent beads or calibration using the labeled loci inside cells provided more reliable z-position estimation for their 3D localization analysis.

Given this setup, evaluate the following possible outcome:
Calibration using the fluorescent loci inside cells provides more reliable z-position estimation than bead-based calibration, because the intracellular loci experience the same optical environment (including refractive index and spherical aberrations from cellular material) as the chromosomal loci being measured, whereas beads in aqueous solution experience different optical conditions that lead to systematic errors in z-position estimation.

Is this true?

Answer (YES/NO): NO